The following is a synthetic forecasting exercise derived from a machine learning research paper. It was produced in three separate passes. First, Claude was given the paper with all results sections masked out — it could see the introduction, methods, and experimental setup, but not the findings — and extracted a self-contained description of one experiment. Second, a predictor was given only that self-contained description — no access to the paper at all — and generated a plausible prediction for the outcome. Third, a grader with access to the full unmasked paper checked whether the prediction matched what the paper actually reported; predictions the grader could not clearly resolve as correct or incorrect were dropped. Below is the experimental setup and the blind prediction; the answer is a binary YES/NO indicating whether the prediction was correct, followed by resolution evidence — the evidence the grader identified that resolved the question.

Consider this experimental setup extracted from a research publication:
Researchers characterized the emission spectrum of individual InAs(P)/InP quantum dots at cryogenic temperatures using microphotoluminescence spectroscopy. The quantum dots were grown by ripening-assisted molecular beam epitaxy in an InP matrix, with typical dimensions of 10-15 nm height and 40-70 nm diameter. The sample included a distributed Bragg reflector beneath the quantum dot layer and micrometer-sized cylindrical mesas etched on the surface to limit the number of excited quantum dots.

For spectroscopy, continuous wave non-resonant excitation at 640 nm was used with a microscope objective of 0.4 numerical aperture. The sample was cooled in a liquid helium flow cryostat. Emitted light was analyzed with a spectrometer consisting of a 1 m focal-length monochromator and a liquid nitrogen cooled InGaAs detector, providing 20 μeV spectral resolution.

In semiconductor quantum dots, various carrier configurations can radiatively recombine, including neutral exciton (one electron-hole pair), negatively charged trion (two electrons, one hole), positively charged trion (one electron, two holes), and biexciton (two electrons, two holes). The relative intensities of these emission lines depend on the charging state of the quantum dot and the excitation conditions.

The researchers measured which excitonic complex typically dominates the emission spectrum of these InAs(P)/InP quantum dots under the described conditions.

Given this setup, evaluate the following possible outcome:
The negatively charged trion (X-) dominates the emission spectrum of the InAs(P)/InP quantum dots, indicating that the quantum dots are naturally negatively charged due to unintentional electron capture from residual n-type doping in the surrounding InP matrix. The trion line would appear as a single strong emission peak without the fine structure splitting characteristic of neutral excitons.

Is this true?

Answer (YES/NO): YES